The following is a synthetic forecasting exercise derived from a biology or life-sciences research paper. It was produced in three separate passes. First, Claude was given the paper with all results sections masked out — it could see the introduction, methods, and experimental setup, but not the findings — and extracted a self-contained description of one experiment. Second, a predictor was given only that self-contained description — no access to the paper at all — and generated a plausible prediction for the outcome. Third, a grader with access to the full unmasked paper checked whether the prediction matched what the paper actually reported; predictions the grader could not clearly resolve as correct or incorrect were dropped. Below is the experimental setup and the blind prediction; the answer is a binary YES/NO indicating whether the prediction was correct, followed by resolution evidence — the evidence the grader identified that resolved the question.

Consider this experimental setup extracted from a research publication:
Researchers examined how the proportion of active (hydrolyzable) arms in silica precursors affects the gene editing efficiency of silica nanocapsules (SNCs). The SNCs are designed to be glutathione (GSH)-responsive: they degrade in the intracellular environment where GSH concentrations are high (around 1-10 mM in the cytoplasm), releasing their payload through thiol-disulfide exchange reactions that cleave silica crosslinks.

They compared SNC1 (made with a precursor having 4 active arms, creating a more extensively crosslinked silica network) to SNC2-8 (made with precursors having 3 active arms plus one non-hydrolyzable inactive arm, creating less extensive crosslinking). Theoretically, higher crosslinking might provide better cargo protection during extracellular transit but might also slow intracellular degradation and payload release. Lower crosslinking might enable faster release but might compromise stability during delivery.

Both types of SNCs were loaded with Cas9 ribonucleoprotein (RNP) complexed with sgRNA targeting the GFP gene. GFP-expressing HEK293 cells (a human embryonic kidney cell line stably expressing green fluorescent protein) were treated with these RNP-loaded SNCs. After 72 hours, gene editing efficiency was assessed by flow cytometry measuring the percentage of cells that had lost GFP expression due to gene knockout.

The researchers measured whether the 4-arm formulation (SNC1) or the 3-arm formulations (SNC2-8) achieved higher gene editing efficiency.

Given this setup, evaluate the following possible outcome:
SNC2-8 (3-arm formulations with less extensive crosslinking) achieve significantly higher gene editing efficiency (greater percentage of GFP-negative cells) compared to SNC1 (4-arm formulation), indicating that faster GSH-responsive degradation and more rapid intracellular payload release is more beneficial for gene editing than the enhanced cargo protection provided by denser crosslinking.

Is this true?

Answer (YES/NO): NO